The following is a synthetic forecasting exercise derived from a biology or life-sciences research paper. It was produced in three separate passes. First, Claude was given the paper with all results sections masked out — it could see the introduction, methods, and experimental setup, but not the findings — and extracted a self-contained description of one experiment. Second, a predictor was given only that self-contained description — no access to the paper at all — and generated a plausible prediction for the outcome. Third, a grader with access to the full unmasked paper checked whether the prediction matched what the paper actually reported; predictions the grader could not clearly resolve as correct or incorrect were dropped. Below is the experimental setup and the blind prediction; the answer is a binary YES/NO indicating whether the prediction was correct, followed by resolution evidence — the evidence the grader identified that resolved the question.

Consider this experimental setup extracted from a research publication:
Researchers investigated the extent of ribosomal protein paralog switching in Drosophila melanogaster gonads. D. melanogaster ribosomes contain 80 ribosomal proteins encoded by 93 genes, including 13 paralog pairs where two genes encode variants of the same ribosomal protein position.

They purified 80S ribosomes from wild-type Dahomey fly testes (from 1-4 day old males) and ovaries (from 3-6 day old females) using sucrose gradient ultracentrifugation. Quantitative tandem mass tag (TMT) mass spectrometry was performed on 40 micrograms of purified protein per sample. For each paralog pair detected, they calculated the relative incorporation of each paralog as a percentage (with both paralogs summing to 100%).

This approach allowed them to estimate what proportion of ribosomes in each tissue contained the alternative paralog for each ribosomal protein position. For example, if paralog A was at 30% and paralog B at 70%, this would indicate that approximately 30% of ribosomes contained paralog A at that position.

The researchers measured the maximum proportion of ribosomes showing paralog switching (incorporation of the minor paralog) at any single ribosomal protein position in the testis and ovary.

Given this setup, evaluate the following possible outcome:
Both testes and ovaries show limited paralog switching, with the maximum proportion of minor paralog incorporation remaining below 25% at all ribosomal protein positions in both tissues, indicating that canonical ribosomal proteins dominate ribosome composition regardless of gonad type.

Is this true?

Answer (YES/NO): NO